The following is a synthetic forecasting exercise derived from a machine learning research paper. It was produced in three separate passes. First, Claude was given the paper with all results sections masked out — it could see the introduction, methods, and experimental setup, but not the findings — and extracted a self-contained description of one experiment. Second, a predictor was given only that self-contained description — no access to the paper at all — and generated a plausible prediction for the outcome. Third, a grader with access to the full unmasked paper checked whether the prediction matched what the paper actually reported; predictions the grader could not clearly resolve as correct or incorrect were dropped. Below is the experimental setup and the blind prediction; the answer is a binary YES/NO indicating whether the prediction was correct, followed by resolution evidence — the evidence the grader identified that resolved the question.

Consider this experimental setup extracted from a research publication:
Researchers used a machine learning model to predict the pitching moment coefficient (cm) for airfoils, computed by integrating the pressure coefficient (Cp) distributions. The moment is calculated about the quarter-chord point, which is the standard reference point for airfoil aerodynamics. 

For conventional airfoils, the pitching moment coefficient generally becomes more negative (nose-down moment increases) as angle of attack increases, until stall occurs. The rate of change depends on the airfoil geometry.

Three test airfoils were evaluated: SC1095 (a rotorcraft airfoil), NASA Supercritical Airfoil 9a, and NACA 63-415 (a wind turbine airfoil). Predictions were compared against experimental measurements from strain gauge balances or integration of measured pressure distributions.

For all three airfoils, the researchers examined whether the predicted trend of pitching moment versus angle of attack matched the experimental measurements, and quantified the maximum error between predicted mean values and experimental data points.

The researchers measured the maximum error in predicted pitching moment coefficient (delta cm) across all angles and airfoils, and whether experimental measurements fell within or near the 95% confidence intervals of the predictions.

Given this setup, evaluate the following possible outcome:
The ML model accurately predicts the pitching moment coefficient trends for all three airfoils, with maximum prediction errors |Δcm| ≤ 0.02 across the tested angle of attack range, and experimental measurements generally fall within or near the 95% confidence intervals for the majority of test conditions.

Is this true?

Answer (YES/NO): YES